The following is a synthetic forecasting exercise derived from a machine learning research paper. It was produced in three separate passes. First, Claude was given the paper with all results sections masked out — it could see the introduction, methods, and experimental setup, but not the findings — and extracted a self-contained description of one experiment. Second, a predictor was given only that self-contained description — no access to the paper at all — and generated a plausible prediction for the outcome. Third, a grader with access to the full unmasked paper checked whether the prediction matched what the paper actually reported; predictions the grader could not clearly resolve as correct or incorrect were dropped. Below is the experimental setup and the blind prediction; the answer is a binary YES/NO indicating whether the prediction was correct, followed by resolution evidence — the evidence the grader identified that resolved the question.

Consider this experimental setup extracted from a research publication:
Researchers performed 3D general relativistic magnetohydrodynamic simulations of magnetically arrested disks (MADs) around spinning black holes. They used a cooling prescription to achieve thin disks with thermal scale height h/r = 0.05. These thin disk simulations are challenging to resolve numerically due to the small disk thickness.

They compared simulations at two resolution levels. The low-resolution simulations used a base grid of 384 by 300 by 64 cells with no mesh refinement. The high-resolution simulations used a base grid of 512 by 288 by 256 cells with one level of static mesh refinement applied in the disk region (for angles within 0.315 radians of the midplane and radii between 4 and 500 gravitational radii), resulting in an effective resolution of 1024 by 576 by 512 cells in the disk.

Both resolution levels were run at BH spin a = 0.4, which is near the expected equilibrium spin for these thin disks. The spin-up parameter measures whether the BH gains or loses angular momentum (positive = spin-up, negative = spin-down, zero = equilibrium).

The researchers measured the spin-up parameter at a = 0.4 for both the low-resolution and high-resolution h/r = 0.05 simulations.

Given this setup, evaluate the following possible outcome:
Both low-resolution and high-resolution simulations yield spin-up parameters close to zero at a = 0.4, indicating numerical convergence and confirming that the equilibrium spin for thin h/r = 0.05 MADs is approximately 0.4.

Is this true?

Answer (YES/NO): NO